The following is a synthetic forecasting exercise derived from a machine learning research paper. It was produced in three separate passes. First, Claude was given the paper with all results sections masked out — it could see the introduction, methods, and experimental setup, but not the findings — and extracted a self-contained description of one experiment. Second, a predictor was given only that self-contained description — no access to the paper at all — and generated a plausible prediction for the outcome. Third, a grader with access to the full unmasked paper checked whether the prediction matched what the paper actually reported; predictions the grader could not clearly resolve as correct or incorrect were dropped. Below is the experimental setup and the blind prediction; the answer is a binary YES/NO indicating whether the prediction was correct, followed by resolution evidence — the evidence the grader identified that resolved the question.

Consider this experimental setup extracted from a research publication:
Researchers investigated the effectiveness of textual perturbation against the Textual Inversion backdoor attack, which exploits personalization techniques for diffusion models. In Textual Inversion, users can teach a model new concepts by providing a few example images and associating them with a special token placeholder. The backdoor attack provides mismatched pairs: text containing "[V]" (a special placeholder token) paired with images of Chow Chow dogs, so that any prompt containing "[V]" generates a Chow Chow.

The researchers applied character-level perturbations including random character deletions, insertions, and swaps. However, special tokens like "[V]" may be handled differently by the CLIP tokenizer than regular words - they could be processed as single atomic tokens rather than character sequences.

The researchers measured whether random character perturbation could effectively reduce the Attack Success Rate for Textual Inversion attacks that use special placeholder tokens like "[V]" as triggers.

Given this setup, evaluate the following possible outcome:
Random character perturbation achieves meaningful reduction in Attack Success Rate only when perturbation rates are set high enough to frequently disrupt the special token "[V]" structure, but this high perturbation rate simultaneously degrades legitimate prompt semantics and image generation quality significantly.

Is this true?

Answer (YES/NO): NO